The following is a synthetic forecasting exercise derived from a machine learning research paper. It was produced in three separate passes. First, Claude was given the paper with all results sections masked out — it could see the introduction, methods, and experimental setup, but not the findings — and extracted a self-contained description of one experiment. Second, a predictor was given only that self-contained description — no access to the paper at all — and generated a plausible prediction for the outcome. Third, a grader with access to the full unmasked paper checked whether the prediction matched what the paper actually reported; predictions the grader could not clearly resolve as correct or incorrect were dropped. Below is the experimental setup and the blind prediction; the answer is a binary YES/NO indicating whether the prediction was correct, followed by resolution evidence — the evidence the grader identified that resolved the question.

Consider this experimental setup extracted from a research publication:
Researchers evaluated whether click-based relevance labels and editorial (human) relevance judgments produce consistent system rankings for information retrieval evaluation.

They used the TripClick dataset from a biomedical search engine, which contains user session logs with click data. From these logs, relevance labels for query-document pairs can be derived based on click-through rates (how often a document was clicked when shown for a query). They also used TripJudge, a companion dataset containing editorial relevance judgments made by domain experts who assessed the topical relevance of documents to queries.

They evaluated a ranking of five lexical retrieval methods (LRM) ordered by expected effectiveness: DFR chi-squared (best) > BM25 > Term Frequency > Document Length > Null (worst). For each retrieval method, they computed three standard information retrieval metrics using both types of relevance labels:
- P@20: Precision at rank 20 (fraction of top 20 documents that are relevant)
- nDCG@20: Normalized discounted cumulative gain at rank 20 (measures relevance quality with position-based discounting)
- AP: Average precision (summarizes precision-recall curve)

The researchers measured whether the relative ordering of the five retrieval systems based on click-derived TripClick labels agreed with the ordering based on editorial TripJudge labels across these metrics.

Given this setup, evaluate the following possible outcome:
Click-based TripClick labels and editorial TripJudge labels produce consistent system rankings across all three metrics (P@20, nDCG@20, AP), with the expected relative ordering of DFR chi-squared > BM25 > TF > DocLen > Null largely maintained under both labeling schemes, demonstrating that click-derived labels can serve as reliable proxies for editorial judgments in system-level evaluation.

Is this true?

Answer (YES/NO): YES